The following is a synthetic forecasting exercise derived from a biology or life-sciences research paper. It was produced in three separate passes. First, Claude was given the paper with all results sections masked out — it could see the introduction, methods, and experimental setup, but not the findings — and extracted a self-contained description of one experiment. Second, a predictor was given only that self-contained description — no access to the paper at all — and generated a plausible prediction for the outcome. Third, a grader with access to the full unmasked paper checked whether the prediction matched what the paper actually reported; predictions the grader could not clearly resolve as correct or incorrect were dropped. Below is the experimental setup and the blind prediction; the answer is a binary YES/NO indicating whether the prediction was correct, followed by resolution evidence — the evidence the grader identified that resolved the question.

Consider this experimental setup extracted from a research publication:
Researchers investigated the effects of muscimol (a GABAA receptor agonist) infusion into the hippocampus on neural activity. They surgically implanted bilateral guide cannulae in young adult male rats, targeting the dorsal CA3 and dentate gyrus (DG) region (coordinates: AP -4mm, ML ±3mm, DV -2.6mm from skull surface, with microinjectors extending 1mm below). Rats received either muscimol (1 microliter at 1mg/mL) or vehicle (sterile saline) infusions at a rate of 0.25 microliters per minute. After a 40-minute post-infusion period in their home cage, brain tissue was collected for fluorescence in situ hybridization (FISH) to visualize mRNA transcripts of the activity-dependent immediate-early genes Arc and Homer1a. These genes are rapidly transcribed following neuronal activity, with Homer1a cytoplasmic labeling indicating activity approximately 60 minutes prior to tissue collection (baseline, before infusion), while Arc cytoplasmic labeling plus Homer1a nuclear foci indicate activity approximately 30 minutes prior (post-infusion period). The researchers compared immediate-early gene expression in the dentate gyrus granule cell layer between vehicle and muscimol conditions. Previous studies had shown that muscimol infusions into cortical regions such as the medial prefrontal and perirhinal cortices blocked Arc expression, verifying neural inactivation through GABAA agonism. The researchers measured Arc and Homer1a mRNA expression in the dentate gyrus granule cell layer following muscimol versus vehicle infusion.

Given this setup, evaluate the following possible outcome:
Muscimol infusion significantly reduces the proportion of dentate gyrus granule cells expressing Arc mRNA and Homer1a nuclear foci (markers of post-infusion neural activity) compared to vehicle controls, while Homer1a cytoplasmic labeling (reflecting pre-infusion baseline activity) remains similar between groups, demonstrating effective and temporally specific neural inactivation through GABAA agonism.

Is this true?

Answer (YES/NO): NO